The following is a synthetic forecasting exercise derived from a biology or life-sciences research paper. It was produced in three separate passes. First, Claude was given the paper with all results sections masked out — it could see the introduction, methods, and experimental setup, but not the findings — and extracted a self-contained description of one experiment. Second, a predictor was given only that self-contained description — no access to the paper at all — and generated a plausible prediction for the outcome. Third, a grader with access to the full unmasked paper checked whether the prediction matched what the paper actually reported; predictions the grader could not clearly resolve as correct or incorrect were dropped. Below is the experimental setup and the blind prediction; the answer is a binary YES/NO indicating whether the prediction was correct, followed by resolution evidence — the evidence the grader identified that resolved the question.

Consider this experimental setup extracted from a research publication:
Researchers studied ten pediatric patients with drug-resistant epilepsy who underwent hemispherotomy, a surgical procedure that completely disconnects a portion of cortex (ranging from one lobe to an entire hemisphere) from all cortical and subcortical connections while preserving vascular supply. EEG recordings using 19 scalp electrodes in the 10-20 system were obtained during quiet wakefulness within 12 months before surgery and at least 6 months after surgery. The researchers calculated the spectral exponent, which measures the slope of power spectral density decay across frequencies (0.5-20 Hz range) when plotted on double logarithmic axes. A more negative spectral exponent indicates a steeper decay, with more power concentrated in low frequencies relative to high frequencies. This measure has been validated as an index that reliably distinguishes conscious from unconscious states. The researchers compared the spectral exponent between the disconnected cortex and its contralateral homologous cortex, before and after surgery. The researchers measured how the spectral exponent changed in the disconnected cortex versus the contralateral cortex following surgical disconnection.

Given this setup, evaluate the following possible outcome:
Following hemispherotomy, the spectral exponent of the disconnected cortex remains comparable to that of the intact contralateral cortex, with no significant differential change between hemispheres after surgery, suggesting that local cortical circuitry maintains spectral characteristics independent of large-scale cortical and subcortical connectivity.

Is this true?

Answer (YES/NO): NO